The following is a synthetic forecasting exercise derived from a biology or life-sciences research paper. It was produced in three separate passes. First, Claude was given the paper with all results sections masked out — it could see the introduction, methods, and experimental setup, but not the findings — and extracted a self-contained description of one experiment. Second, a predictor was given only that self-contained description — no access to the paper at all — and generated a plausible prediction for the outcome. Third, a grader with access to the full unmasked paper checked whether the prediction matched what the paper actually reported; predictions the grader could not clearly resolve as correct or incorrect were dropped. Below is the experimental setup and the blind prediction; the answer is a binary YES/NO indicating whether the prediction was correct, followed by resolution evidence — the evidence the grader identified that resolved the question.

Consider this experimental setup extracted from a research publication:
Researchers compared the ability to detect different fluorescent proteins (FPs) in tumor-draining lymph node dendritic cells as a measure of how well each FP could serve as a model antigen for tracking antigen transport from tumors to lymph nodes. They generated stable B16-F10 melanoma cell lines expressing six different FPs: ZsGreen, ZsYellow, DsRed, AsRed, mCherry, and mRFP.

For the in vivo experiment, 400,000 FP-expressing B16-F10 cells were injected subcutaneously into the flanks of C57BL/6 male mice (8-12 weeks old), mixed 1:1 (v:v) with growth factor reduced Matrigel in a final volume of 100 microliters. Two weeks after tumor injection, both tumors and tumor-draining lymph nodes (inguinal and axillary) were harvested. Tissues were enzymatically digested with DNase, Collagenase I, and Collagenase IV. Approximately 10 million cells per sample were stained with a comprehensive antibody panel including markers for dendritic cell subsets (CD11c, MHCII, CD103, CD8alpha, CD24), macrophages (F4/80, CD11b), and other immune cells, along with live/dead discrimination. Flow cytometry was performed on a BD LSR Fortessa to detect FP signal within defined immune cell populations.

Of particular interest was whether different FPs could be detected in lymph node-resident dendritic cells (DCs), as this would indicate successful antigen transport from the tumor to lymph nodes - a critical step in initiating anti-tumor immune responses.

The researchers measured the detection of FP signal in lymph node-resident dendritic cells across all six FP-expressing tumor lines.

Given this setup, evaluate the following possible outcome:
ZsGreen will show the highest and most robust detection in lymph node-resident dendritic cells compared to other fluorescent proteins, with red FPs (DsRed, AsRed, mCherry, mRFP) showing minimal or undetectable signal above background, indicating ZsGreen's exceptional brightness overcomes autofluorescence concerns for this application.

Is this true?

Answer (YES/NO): NO